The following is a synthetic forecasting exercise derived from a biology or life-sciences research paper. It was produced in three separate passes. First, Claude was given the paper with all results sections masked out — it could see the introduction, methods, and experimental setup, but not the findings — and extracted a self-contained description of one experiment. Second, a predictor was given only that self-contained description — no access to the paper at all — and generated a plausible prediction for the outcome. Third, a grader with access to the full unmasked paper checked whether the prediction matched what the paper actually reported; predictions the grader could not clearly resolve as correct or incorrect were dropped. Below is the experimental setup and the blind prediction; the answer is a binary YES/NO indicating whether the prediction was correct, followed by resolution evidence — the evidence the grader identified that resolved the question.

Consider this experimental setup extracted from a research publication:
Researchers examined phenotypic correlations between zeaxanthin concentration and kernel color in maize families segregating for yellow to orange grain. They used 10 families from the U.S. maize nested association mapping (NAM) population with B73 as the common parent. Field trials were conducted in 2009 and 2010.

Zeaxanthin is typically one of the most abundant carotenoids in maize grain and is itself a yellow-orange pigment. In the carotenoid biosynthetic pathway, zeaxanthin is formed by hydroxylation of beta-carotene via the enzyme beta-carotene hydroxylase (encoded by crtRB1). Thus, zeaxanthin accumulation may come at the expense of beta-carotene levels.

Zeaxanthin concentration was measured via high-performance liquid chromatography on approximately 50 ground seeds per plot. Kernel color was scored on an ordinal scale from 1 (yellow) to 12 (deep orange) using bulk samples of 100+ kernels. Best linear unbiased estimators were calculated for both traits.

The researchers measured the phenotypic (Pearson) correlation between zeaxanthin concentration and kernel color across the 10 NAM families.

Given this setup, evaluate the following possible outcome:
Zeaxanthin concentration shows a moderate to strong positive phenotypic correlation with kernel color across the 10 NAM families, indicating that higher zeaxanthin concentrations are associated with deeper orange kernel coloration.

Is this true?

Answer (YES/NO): YES